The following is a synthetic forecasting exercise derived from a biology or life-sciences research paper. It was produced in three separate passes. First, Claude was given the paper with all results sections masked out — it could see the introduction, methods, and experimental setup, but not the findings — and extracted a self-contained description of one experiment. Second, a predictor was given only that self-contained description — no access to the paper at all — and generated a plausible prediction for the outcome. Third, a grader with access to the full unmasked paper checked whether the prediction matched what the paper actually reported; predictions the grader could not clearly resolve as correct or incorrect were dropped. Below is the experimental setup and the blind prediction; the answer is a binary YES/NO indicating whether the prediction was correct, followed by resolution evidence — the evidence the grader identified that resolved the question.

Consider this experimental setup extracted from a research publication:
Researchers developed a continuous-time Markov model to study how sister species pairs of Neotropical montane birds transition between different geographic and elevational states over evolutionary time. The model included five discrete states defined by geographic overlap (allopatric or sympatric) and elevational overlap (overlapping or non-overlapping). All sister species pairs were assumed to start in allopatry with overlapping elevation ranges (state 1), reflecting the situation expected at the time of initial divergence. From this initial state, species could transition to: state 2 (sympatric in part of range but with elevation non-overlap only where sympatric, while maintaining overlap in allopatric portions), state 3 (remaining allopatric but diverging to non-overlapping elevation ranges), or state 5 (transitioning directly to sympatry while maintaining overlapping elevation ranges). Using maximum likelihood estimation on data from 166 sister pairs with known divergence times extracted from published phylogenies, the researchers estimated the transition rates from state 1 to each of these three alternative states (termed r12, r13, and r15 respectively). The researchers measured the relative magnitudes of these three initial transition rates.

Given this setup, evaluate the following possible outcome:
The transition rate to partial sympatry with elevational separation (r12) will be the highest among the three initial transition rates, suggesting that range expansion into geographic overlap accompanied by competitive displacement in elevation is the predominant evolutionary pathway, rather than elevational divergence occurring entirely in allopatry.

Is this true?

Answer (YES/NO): NO